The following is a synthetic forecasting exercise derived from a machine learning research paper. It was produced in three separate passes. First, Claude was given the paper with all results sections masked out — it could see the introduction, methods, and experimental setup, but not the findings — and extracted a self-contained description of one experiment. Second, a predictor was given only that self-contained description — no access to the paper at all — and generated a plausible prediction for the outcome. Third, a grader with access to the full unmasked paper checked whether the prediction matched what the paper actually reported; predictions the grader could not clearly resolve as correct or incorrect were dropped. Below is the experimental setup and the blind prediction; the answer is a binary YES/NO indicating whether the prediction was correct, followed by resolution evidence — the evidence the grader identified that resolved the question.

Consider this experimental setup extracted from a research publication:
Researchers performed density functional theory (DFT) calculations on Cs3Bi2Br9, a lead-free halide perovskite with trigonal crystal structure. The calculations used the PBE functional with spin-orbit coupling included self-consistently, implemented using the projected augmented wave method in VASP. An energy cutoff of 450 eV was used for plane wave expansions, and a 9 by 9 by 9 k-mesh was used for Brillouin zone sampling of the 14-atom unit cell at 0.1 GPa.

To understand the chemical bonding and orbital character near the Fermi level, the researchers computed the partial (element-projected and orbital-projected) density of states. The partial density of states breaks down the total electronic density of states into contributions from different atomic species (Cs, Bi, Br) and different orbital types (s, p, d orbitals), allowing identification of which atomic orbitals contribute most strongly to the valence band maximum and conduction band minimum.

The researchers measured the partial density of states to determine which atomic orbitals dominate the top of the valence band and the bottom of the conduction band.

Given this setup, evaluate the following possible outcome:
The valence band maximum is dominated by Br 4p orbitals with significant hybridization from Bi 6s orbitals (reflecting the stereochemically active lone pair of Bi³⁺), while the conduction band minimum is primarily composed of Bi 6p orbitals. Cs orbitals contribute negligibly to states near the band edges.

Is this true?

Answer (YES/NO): YES